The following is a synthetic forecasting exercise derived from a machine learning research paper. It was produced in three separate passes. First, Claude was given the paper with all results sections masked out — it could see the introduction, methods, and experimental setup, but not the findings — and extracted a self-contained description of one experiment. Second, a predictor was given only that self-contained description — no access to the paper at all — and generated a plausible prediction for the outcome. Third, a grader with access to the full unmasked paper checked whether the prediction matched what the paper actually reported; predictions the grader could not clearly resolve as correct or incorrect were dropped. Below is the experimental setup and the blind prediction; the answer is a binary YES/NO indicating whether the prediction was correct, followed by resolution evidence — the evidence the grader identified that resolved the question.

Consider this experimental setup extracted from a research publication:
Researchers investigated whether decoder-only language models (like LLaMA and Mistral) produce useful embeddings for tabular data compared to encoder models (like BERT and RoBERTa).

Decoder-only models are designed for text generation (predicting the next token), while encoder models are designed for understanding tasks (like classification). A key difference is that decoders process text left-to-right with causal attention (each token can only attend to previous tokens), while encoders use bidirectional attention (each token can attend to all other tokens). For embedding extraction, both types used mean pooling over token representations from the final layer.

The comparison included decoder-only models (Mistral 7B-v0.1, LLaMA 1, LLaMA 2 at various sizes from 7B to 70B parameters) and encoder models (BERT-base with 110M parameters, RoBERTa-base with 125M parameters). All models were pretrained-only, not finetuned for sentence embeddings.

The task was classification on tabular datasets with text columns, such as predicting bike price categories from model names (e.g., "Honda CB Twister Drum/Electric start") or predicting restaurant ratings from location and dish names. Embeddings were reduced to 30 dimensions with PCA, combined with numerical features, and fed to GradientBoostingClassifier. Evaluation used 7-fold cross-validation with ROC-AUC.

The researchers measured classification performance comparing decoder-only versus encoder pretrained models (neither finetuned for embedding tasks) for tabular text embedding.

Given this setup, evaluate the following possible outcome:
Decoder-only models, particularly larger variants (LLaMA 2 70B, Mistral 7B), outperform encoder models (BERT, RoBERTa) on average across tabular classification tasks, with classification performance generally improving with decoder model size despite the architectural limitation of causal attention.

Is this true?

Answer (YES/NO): NO